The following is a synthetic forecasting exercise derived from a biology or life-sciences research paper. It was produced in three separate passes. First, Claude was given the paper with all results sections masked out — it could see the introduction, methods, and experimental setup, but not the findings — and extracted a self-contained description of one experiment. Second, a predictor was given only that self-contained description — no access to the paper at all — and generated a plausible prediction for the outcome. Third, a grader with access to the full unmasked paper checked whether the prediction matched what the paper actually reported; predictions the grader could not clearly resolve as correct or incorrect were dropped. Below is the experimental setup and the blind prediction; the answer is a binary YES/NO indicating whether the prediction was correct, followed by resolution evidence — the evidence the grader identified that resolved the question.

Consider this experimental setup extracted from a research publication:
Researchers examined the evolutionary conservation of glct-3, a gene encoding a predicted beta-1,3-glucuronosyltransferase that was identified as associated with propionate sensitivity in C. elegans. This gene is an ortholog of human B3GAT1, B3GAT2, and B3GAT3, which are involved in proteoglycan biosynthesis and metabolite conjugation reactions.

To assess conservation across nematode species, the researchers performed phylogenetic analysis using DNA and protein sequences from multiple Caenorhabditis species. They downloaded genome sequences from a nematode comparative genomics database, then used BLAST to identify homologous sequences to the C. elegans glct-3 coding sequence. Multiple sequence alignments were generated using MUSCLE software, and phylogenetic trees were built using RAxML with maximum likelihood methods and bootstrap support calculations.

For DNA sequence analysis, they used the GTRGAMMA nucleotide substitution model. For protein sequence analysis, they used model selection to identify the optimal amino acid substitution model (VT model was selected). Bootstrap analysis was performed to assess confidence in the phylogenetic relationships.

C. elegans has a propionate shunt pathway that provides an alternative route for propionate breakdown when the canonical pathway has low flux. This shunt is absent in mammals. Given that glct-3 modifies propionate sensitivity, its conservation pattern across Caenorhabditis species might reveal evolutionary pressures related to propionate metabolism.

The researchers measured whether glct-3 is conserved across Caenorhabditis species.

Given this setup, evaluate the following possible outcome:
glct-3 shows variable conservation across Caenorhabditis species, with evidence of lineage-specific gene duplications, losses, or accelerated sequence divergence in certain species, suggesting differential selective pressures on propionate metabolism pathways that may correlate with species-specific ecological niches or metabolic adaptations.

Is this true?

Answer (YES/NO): YES